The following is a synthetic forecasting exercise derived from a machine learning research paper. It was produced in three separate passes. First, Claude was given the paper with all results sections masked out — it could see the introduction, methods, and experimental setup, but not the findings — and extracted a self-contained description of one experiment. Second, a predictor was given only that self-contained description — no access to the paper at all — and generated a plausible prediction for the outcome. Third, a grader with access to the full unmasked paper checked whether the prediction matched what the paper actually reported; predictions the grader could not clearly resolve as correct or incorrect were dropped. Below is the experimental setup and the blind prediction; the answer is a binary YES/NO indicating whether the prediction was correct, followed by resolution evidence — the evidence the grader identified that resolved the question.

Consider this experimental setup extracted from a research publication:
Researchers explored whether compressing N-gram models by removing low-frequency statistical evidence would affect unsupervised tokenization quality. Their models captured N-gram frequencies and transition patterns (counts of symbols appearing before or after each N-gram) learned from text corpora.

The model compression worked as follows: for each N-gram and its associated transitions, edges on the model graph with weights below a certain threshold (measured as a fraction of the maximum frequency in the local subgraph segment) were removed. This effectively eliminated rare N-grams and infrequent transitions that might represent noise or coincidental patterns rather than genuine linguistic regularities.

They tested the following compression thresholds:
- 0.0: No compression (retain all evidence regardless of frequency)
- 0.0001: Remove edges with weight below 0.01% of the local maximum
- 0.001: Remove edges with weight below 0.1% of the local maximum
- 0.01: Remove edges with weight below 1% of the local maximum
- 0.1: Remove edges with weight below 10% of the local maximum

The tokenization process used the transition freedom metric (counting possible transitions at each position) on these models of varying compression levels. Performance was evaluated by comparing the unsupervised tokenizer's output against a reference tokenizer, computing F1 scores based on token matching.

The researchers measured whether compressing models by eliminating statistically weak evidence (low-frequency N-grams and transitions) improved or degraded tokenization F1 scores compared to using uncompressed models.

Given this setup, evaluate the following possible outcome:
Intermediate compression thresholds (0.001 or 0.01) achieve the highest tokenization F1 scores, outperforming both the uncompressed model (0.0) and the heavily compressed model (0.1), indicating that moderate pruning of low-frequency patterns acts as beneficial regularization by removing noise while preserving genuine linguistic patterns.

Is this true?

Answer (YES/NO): NO